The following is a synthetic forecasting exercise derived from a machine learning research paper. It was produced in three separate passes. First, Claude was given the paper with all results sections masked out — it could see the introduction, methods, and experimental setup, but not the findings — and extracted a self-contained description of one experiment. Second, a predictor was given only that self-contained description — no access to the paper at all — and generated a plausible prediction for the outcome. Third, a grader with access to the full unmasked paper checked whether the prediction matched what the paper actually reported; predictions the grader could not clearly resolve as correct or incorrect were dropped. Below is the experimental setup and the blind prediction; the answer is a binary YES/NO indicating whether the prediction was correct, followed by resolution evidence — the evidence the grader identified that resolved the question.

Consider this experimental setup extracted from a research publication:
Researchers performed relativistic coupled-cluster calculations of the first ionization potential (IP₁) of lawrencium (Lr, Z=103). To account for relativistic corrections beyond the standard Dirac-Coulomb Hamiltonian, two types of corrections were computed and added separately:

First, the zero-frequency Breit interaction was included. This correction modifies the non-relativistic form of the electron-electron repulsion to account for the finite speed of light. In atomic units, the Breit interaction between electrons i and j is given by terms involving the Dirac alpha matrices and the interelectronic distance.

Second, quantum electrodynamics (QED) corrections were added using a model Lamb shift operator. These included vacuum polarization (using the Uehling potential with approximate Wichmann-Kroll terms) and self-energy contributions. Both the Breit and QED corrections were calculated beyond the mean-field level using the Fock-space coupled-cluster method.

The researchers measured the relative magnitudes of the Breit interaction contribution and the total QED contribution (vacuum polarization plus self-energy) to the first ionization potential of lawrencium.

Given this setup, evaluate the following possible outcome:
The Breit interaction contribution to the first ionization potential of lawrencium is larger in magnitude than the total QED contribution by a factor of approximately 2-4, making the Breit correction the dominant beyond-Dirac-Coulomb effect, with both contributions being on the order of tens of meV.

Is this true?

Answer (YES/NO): NO